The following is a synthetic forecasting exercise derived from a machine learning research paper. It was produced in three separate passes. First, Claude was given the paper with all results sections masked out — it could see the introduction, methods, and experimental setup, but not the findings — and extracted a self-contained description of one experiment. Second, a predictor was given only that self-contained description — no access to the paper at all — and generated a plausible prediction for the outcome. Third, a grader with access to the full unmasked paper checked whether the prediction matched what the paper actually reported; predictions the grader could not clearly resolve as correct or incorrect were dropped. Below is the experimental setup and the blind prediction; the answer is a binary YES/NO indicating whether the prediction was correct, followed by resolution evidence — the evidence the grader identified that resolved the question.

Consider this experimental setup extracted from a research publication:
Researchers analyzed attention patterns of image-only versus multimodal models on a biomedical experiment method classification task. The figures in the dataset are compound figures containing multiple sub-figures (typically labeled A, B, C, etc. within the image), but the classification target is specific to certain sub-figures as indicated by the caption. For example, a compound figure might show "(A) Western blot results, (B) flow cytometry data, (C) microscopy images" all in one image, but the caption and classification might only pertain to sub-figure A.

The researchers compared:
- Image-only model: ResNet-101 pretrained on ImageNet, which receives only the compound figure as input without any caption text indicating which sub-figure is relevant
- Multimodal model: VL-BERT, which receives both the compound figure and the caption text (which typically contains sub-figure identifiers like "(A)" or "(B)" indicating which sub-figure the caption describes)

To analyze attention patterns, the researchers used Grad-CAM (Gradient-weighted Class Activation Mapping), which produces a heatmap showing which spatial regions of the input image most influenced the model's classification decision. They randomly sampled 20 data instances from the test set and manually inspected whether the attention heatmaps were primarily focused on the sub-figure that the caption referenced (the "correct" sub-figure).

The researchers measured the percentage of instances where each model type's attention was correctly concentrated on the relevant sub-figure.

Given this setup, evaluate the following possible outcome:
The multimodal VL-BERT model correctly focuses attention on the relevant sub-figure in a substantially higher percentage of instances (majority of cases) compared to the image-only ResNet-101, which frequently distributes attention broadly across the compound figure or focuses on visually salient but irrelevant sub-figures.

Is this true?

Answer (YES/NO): YES